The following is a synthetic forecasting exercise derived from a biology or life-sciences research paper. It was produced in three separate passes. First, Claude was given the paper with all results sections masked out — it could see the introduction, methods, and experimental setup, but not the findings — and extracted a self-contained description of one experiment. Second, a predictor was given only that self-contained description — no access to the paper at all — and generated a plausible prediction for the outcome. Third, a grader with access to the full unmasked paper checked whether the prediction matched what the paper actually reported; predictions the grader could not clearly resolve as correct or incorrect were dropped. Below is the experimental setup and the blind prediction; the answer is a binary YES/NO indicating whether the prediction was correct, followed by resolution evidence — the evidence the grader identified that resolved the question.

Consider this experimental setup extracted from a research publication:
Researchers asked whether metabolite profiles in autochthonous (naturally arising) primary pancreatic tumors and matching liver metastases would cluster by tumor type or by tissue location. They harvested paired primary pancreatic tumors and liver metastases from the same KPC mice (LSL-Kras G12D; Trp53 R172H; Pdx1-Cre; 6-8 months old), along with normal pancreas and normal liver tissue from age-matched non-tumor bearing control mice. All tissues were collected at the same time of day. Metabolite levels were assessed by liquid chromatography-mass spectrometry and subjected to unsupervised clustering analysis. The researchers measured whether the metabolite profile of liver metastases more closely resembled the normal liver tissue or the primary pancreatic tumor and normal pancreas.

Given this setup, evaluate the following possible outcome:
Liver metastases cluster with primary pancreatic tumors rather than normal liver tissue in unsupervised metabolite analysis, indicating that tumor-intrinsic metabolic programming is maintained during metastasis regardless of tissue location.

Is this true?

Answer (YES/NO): YES